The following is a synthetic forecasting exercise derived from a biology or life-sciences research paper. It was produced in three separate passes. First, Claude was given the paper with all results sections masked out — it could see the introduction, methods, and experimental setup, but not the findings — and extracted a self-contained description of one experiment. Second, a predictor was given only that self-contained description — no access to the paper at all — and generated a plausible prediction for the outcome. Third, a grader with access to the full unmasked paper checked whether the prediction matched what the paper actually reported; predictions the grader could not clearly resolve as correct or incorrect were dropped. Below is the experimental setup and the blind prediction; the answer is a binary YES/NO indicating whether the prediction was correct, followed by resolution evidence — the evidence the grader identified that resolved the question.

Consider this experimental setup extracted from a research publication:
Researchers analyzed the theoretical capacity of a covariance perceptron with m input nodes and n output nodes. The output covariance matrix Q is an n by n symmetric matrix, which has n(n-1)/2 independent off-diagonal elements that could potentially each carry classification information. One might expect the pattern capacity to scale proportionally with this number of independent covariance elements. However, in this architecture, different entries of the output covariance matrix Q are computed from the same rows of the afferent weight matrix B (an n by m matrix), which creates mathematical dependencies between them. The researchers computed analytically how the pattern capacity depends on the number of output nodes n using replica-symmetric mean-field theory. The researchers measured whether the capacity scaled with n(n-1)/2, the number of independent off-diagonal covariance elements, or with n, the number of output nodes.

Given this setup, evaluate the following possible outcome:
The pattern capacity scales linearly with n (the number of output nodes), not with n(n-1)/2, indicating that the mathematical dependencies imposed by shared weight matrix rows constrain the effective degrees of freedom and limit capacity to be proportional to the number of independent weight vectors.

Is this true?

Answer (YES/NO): YES